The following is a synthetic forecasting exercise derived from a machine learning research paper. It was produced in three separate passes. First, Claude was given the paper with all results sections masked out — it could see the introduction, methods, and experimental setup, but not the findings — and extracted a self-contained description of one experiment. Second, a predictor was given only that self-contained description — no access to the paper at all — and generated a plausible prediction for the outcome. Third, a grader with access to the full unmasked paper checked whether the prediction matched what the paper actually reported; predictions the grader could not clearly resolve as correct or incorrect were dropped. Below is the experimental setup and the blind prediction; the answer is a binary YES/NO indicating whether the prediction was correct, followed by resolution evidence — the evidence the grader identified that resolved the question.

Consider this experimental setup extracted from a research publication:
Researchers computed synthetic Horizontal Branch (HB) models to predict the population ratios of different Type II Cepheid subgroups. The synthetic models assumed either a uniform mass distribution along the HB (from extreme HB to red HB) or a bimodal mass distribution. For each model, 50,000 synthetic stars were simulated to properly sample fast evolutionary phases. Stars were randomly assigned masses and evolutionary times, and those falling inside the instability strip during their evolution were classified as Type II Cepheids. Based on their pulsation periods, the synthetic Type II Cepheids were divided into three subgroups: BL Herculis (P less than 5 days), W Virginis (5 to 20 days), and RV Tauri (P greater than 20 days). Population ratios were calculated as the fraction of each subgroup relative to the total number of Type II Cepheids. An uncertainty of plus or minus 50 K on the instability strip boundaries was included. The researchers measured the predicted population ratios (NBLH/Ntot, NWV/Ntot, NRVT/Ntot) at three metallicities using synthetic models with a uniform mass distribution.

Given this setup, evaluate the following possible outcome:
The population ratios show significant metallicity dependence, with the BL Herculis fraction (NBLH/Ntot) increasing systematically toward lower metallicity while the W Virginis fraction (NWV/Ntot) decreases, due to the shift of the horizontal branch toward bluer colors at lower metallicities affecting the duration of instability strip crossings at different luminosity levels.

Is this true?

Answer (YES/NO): NO